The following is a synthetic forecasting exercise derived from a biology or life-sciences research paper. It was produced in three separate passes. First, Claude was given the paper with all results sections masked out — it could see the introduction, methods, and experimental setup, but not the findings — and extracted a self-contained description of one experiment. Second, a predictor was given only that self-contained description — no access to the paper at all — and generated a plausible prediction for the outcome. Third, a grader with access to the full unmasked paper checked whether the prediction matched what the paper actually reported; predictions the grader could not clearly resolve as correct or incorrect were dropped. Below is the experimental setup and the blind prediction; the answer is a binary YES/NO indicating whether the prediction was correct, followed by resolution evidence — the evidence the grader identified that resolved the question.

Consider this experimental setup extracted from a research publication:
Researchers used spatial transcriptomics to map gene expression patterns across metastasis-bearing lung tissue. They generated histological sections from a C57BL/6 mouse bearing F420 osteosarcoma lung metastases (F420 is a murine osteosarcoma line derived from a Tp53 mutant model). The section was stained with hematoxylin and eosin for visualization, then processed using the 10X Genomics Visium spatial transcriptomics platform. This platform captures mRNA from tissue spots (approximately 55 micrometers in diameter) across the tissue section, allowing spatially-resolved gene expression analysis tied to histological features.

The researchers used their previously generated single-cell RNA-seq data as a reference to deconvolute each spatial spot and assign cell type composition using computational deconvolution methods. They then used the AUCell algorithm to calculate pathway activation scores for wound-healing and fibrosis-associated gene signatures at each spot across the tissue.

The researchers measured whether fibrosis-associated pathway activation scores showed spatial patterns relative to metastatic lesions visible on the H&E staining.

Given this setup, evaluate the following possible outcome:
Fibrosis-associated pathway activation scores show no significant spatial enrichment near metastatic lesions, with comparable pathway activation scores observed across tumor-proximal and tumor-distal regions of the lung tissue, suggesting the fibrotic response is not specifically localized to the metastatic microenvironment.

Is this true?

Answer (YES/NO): NO